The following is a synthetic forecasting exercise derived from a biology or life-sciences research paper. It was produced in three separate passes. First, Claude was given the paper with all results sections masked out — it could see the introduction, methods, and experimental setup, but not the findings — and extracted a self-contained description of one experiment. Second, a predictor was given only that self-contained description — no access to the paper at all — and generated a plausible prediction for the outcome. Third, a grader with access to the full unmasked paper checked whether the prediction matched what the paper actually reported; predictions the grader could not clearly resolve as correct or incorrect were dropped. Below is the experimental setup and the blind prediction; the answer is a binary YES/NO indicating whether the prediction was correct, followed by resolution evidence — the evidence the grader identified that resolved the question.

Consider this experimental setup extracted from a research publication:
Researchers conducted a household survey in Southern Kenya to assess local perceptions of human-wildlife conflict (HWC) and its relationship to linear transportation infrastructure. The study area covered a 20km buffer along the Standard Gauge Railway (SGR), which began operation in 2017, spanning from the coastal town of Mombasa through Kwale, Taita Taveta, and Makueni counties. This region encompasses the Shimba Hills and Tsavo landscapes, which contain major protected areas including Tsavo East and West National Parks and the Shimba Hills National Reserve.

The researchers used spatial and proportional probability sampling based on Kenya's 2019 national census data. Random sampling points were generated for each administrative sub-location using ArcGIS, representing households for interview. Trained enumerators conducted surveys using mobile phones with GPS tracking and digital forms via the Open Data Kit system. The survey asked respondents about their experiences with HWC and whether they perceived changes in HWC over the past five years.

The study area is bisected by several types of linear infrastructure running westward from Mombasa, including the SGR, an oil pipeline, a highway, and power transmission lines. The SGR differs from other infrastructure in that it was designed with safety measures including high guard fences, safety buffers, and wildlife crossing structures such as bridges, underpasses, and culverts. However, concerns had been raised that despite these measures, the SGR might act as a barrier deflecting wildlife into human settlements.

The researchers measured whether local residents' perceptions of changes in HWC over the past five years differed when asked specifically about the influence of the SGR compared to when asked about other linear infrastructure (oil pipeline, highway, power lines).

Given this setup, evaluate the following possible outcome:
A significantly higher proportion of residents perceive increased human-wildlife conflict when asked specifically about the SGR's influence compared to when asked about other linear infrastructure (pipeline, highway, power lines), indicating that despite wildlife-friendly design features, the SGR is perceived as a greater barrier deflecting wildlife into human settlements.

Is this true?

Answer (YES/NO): YES